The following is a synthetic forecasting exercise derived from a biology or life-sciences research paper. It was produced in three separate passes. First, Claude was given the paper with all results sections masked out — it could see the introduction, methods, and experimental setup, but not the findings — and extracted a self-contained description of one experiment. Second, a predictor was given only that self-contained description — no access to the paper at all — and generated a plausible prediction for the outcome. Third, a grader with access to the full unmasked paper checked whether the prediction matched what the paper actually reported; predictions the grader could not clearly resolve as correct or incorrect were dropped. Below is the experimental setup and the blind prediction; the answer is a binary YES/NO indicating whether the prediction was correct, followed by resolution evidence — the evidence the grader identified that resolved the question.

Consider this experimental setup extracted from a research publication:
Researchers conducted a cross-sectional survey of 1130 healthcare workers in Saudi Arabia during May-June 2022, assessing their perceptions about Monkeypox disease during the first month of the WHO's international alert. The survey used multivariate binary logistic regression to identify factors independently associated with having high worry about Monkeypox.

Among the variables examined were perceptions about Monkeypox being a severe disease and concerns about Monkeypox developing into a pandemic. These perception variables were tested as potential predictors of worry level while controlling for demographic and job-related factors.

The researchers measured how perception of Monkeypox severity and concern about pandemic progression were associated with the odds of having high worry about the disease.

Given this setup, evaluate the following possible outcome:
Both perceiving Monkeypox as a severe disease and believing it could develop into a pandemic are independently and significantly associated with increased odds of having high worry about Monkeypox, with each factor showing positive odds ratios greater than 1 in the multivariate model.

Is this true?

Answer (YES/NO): YES